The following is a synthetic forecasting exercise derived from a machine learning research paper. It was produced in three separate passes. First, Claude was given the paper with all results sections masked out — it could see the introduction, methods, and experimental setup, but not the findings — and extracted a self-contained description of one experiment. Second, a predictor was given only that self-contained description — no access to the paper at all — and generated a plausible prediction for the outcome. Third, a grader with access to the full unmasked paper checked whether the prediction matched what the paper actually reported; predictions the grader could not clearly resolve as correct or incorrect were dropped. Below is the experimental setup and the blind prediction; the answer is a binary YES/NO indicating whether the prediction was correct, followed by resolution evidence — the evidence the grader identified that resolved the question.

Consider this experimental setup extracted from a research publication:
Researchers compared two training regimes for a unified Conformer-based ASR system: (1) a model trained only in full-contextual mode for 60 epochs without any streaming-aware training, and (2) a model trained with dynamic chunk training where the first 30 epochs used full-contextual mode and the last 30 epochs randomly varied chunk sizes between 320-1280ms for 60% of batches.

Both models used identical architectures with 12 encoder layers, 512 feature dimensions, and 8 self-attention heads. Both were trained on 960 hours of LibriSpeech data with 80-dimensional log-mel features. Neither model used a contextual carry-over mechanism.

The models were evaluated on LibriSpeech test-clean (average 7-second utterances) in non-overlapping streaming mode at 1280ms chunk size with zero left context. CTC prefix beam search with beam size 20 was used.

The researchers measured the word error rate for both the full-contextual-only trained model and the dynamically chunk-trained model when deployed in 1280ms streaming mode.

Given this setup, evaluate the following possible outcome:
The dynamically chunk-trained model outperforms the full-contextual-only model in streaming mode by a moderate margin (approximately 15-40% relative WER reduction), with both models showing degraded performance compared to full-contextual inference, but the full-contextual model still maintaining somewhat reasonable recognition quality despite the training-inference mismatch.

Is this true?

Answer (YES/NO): NO